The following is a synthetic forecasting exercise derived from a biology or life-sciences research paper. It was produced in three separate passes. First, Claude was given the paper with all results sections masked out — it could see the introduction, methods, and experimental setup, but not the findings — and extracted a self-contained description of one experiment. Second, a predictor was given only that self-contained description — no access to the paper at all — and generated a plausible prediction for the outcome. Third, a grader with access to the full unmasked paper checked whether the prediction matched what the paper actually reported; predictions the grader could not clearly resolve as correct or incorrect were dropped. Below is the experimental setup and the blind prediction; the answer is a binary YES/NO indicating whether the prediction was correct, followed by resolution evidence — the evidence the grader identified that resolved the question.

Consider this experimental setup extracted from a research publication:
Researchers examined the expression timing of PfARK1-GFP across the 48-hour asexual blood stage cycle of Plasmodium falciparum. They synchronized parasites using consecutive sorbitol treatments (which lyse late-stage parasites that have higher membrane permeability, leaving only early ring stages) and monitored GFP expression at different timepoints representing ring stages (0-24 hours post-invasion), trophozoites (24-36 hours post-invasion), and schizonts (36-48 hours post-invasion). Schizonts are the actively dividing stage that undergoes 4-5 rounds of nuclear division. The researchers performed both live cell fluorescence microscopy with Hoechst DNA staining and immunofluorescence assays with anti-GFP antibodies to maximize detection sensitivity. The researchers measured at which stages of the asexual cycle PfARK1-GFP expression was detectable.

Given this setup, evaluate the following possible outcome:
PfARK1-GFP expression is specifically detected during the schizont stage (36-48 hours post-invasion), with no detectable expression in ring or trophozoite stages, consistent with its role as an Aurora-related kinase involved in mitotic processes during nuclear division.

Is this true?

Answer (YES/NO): NO